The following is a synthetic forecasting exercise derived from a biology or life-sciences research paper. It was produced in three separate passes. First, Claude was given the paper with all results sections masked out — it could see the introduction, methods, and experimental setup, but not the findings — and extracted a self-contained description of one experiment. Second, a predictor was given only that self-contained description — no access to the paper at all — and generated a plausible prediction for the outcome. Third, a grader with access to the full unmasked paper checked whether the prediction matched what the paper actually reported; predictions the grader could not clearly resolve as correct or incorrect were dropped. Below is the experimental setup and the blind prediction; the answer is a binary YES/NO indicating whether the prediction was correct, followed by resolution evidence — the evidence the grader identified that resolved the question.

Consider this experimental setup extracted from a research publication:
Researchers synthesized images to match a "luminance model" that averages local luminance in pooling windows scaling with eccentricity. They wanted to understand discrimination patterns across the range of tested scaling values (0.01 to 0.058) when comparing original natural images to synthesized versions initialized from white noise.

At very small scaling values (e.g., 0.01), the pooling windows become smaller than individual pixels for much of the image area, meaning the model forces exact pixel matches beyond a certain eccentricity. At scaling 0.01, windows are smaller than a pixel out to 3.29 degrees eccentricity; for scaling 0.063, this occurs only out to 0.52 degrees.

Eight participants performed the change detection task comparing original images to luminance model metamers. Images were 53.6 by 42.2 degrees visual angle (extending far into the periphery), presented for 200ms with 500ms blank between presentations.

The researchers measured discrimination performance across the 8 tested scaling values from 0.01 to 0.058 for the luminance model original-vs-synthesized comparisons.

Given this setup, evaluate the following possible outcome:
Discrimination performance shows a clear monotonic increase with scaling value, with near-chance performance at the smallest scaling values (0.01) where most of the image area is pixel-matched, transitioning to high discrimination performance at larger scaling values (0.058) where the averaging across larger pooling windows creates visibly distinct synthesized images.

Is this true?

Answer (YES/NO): NO